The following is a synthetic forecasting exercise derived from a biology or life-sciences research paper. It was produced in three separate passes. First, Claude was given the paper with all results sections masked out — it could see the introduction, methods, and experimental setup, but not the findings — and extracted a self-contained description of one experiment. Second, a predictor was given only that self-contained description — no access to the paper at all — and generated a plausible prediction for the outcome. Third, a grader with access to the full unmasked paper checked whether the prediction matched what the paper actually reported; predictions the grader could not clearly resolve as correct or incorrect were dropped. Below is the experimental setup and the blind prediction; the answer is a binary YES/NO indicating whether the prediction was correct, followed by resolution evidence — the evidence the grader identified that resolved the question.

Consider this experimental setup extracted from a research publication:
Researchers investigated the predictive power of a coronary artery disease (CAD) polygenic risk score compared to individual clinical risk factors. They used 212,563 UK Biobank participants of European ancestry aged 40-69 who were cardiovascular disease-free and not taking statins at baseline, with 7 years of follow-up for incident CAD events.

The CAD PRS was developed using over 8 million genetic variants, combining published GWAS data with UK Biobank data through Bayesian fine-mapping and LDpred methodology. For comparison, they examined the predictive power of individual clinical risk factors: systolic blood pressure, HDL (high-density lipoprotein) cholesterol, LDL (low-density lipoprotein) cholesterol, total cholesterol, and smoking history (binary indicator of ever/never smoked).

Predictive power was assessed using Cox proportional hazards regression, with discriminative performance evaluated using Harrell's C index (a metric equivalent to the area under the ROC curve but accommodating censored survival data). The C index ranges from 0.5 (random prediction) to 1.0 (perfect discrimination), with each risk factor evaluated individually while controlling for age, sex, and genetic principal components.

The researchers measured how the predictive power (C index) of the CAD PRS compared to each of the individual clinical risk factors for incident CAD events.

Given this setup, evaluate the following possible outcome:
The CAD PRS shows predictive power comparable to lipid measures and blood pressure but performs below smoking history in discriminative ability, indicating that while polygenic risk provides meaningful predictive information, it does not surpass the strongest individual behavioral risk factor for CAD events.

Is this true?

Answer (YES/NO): NO